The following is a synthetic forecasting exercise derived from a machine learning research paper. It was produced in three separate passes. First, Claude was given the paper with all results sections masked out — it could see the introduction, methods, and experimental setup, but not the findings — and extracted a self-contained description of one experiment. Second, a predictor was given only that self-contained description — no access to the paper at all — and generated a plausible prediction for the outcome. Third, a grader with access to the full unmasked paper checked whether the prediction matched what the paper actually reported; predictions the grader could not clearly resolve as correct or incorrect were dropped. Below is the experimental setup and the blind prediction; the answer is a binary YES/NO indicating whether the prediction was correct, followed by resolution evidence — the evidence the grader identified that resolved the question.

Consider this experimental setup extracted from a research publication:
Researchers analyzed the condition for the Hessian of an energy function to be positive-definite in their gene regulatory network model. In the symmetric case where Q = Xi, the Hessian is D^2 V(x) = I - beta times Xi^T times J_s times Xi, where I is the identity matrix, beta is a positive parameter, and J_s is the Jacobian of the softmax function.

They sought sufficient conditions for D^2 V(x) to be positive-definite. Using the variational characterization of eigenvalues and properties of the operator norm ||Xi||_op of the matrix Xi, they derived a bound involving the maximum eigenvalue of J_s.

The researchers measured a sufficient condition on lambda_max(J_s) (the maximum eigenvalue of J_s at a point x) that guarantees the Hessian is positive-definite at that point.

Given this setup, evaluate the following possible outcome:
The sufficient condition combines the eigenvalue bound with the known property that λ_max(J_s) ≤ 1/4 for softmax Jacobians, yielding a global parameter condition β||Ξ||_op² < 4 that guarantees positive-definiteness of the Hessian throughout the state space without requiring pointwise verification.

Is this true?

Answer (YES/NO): NO